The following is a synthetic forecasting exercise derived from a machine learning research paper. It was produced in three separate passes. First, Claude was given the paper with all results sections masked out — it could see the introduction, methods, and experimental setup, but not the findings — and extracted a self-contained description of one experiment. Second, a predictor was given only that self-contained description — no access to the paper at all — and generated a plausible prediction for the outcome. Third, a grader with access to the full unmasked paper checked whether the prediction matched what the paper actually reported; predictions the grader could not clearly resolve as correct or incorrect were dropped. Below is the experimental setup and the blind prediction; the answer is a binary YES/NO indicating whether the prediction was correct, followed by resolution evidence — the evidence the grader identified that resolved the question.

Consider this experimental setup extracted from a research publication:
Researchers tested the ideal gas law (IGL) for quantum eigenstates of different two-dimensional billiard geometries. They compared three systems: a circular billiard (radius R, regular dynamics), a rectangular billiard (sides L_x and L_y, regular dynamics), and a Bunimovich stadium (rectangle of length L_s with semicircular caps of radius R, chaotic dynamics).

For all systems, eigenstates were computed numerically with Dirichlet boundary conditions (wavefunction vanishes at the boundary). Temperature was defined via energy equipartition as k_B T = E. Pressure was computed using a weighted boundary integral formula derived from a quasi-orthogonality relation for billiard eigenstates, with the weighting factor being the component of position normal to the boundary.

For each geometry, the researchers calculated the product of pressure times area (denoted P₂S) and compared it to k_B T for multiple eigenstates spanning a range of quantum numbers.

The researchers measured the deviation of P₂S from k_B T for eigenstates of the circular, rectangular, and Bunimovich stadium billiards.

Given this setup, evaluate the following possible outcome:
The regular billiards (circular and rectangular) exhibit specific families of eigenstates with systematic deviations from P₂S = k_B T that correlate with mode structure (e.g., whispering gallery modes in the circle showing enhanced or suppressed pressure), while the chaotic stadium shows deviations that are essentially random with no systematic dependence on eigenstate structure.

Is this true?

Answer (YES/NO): NO